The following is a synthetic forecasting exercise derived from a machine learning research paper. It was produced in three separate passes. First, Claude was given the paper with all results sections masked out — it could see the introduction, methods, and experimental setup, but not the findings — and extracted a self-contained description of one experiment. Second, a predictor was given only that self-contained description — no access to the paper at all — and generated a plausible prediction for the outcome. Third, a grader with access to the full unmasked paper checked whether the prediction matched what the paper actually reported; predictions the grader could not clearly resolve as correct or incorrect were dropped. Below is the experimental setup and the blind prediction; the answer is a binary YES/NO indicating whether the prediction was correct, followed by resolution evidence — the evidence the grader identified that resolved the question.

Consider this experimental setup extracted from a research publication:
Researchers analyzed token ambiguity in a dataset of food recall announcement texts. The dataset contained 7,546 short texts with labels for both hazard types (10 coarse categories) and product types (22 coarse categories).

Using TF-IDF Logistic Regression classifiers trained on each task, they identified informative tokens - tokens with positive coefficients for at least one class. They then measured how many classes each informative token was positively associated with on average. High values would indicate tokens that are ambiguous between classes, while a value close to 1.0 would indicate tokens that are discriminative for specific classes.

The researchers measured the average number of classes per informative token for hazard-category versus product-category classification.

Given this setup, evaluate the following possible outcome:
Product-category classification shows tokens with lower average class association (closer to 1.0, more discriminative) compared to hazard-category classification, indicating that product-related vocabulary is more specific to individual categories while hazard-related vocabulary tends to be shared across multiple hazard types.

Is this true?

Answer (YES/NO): NO